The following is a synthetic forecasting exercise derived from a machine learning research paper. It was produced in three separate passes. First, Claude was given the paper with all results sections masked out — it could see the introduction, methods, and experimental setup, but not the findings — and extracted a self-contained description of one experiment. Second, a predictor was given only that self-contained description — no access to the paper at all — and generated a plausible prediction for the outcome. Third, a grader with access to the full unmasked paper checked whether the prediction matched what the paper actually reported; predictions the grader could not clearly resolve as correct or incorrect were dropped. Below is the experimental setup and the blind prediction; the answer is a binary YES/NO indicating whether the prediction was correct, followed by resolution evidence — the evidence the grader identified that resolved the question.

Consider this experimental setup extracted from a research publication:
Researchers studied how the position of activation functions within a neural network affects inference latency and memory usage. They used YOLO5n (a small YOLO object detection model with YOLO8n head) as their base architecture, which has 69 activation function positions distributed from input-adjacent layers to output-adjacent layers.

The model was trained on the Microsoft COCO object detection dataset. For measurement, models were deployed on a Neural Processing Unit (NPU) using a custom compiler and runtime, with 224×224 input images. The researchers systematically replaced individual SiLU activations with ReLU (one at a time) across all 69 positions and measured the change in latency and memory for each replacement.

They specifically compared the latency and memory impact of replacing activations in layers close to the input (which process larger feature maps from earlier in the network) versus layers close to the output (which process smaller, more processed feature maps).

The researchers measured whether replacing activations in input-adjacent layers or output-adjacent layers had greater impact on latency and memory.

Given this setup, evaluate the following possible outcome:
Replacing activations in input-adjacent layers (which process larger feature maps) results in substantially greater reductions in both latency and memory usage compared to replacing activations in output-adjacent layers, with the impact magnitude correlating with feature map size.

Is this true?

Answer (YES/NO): YES